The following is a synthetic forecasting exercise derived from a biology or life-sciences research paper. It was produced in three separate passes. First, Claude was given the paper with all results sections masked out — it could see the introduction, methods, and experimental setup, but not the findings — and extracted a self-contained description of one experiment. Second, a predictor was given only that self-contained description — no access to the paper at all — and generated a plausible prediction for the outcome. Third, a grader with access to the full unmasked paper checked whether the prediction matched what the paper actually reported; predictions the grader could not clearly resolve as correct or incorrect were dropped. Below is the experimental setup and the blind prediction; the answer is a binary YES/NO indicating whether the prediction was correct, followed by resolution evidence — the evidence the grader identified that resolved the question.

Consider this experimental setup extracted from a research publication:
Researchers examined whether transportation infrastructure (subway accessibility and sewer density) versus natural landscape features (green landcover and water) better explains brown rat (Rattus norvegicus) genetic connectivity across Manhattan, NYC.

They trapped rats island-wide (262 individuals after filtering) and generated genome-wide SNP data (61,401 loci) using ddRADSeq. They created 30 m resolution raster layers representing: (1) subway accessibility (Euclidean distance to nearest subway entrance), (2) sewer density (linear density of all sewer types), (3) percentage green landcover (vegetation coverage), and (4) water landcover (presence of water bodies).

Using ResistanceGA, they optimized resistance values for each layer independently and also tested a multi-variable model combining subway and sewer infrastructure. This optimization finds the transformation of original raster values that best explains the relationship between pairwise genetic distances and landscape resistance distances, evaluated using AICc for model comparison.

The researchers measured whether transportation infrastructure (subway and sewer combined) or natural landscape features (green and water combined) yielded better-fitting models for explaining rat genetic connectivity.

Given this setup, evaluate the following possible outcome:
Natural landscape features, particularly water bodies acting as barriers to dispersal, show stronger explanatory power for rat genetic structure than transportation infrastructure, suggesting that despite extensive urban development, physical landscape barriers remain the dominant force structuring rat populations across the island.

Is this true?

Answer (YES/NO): NO